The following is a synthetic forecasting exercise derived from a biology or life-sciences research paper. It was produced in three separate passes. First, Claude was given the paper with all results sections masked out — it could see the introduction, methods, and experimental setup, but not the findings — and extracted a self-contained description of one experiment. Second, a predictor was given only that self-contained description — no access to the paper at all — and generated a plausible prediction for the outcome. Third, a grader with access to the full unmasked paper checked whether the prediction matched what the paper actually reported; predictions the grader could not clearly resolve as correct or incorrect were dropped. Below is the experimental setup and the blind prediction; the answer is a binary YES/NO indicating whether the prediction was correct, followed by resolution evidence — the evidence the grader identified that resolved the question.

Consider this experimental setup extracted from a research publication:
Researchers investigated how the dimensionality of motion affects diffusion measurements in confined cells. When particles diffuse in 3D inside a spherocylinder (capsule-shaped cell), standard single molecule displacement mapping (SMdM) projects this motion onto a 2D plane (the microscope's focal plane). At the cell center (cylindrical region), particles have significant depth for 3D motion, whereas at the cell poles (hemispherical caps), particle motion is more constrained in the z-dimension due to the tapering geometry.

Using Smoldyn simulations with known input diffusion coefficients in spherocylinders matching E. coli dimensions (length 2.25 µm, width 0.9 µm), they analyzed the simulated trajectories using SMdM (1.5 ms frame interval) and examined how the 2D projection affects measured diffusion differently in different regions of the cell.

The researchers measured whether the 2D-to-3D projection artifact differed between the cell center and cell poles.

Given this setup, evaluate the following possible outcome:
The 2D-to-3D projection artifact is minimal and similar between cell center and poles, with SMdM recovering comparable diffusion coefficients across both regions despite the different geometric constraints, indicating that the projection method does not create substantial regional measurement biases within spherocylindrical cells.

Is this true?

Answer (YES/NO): NO